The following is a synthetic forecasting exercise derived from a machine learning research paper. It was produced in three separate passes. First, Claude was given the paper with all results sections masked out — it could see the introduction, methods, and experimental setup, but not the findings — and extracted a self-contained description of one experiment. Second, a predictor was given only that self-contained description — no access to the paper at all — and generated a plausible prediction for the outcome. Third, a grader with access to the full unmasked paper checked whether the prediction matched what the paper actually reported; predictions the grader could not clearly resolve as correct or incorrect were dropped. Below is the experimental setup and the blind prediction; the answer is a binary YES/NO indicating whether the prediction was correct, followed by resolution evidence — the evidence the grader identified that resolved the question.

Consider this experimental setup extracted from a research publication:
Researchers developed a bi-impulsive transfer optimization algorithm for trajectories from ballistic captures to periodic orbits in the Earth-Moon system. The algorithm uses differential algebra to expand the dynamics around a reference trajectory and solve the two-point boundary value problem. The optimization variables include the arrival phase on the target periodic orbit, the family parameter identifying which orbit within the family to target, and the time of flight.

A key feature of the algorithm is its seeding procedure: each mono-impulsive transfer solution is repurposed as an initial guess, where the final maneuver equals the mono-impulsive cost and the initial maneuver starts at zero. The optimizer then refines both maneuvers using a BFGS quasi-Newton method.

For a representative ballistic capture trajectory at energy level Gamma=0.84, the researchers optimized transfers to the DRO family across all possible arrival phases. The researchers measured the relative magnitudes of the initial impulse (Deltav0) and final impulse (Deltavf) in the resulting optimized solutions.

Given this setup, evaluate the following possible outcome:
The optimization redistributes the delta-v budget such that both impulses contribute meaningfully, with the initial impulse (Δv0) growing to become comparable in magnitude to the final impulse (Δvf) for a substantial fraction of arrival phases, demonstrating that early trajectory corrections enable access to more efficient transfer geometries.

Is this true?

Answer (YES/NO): NO